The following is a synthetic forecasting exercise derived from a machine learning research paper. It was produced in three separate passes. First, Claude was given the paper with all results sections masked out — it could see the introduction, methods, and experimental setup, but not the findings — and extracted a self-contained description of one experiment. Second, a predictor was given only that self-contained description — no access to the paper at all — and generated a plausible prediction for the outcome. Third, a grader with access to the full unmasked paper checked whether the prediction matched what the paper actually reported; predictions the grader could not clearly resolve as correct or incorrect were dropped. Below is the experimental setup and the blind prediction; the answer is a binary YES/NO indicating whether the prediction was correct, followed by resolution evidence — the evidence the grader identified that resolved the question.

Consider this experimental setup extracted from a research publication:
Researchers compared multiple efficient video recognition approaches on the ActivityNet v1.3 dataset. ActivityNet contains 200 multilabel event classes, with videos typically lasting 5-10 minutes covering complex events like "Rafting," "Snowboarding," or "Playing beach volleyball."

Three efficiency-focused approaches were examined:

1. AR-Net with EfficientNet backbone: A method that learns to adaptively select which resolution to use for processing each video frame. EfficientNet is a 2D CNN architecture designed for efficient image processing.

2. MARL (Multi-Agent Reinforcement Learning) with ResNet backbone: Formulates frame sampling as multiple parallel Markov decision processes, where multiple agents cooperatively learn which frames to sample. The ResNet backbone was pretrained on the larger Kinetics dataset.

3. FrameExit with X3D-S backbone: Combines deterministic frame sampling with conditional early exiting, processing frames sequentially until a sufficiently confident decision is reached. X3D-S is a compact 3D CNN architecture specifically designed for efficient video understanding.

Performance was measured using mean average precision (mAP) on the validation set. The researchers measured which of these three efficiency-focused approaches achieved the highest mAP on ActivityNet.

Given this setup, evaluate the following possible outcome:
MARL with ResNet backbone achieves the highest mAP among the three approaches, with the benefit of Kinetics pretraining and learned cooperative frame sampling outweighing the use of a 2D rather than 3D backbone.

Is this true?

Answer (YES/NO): NO